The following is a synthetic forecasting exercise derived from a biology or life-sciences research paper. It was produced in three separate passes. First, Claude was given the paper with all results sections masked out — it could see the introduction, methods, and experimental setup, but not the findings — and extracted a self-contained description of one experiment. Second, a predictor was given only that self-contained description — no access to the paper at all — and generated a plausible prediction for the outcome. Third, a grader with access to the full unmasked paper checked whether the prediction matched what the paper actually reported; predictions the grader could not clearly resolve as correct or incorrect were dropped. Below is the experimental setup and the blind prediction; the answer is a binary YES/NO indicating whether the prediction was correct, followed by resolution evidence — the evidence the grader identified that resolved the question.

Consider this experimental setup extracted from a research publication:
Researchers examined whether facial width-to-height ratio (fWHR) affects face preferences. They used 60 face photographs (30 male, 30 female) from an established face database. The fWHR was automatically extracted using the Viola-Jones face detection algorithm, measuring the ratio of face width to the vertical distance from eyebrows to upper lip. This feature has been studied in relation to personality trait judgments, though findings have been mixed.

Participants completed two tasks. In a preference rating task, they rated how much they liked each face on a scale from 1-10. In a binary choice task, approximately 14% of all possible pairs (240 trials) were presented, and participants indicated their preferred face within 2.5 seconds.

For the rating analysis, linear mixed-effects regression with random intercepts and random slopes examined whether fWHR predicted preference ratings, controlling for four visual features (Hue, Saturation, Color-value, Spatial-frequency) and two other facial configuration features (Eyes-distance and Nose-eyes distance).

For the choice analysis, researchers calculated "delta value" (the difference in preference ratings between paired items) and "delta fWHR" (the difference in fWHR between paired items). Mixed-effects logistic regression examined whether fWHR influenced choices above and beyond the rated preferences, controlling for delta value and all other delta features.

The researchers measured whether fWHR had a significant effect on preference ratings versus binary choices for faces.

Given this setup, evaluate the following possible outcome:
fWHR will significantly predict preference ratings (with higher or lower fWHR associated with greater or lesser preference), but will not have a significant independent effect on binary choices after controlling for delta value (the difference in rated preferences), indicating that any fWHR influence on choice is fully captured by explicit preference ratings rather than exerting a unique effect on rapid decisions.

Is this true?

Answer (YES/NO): YES